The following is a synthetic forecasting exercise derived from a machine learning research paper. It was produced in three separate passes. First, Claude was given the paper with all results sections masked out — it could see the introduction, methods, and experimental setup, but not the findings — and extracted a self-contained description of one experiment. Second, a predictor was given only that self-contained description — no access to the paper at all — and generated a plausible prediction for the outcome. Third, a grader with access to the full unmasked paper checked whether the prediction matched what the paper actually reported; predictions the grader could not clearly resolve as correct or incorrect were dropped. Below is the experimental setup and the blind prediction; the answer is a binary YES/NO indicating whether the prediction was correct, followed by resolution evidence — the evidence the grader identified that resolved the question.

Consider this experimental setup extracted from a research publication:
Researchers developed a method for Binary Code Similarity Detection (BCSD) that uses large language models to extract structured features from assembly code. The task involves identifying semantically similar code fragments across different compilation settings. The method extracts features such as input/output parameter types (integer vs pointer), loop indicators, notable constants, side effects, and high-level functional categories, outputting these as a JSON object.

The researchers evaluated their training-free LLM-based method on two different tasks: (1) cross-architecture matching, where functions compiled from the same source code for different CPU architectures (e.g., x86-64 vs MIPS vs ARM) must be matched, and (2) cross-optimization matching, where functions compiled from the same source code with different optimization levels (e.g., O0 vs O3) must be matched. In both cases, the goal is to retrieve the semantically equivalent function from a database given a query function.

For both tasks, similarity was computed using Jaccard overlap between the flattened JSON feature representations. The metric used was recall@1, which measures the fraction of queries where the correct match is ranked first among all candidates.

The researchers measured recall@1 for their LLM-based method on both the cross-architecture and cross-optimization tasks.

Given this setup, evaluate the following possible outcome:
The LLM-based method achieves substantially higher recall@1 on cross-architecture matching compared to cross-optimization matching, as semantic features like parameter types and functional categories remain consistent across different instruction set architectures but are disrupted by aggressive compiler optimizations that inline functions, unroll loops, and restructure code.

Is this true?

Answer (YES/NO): NO